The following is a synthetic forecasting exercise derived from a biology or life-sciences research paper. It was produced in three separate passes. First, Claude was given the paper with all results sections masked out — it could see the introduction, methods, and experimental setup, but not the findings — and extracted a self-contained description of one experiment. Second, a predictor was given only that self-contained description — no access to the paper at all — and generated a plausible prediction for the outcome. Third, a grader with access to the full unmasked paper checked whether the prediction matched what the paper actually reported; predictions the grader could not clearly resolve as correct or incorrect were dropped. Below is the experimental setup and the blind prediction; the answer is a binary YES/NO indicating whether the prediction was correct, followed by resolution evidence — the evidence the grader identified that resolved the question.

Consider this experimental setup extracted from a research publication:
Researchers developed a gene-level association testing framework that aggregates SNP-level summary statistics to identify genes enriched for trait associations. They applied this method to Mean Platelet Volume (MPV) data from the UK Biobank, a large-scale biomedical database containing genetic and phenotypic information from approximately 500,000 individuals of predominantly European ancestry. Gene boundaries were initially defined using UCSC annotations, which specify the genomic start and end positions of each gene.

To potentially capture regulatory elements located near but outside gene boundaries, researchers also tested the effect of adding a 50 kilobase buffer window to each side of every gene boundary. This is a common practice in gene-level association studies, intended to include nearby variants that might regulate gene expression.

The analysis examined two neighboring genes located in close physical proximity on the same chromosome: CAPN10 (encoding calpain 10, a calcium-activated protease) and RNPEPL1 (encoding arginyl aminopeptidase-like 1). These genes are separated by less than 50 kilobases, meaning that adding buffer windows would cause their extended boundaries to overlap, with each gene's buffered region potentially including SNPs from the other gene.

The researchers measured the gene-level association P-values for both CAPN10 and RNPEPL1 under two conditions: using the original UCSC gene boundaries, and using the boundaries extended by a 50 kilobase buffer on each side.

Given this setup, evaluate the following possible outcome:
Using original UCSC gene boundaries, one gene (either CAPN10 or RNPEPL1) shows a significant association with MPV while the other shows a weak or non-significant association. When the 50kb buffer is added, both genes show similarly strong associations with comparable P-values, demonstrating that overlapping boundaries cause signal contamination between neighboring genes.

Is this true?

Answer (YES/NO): NO